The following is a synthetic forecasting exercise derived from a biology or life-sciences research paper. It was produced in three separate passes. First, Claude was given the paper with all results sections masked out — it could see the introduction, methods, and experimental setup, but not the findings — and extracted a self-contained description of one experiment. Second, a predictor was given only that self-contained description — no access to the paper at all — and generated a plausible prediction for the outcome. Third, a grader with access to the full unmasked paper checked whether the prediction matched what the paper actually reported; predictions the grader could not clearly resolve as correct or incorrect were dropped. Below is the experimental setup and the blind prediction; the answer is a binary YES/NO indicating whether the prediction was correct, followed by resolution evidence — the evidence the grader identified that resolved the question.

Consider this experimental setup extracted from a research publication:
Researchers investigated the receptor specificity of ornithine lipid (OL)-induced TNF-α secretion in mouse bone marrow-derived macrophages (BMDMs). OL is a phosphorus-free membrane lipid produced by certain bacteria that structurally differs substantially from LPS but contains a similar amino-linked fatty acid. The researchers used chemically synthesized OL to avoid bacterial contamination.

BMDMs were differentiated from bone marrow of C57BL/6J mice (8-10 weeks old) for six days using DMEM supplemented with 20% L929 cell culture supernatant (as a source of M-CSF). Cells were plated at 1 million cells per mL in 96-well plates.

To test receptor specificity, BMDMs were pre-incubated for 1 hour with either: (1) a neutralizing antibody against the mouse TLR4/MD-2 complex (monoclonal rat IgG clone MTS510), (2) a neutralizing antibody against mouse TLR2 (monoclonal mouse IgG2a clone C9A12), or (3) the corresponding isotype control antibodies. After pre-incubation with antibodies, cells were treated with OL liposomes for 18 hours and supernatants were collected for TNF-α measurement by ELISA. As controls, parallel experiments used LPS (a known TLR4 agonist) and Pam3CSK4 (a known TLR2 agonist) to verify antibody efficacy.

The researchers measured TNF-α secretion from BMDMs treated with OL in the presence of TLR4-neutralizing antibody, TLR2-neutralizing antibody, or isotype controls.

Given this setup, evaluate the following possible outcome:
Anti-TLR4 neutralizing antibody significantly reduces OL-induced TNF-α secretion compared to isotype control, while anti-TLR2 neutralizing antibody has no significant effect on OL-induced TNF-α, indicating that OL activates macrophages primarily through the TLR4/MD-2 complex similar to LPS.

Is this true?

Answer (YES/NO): YES